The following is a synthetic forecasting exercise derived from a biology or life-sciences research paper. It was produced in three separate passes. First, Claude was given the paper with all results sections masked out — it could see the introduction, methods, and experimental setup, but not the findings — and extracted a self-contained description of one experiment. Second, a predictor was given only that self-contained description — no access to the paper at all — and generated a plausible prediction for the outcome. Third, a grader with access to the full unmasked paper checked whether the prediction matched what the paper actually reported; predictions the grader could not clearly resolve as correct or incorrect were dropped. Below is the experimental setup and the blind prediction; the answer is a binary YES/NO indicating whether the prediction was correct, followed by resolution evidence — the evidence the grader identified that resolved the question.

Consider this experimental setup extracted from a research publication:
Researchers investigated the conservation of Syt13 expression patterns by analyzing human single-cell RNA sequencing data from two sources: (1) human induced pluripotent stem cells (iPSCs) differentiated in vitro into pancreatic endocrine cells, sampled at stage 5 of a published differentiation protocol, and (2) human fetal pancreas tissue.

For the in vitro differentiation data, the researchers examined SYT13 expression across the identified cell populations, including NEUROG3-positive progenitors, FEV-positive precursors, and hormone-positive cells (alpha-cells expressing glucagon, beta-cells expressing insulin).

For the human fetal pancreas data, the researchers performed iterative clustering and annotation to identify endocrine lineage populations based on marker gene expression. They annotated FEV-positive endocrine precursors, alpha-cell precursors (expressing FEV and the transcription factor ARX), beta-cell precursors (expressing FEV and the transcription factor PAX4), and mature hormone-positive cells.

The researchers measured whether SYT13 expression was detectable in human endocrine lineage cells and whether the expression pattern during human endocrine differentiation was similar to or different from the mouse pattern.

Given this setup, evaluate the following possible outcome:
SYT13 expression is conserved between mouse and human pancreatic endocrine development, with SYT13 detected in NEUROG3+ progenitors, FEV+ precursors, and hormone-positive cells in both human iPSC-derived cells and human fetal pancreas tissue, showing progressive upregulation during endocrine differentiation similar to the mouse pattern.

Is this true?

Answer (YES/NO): NO